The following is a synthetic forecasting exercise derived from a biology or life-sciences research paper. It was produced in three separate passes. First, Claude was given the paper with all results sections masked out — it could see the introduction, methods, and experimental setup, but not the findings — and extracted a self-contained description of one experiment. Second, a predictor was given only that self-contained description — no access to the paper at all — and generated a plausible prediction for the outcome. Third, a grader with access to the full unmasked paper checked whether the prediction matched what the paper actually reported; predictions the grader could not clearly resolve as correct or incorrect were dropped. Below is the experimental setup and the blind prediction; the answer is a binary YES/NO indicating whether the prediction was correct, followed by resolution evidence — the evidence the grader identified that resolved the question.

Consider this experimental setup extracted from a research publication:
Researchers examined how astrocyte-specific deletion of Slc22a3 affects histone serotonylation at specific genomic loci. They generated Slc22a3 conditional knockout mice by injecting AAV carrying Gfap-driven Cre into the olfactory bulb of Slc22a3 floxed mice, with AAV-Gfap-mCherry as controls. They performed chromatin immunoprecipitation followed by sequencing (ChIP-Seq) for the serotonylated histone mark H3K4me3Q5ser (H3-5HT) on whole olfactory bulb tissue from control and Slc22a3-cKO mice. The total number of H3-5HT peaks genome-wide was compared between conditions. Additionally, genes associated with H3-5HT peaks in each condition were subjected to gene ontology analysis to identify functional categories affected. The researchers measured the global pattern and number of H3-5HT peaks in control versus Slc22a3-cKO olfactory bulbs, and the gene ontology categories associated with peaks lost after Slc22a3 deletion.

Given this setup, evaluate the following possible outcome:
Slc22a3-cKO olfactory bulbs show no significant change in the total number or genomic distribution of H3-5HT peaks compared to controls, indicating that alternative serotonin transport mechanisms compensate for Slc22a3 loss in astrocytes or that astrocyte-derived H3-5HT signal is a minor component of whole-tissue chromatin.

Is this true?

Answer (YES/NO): NO